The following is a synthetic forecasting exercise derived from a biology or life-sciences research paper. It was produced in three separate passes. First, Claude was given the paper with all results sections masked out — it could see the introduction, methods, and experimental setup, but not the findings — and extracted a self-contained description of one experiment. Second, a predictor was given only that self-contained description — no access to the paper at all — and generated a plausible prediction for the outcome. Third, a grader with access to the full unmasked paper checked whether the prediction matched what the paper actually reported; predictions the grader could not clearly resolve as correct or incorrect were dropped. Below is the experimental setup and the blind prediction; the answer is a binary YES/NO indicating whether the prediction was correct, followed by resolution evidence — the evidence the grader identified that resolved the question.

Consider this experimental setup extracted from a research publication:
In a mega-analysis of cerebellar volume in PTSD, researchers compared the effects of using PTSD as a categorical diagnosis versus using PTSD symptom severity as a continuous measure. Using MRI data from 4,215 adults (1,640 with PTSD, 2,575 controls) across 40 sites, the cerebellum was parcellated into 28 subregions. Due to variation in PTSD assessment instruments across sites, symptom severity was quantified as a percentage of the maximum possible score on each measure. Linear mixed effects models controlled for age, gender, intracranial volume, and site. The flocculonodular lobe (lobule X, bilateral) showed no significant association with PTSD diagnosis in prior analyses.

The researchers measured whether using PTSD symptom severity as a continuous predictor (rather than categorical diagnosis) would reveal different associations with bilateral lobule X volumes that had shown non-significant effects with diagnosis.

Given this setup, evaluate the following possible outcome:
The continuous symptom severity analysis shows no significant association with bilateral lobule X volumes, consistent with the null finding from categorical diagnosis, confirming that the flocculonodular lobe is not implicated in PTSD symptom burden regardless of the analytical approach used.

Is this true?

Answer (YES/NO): NO